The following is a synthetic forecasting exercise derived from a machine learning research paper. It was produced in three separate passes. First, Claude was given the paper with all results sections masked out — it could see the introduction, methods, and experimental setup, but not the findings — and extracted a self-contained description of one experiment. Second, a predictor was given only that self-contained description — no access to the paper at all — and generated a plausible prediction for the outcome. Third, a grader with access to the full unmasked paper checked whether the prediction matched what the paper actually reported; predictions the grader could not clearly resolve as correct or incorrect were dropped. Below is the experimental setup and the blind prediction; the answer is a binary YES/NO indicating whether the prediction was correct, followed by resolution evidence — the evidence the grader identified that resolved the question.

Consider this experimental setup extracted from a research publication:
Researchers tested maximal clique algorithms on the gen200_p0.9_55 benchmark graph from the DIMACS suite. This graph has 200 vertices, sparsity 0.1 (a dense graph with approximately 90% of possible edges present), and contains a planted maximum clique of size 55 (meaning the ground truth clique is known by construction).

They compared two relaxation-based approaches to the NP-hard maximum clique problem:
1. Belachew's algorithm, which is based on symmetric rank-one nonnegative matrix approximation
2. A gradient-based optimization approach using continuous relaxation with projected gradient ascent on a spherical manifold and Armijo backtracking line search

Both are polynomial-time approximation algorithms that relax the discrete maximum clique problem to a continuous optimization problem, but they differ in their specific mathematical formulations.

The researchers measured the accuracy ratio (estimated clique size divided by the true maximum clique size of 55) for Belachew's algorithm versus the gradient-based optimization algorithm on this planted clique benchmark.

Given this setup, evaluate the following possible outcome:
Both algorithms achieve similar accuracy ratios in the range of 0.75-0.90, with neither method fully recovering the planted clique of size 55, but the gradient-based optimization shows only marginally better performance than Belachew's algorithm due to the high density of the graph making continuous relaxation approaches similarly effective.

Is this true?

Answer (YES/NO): NO